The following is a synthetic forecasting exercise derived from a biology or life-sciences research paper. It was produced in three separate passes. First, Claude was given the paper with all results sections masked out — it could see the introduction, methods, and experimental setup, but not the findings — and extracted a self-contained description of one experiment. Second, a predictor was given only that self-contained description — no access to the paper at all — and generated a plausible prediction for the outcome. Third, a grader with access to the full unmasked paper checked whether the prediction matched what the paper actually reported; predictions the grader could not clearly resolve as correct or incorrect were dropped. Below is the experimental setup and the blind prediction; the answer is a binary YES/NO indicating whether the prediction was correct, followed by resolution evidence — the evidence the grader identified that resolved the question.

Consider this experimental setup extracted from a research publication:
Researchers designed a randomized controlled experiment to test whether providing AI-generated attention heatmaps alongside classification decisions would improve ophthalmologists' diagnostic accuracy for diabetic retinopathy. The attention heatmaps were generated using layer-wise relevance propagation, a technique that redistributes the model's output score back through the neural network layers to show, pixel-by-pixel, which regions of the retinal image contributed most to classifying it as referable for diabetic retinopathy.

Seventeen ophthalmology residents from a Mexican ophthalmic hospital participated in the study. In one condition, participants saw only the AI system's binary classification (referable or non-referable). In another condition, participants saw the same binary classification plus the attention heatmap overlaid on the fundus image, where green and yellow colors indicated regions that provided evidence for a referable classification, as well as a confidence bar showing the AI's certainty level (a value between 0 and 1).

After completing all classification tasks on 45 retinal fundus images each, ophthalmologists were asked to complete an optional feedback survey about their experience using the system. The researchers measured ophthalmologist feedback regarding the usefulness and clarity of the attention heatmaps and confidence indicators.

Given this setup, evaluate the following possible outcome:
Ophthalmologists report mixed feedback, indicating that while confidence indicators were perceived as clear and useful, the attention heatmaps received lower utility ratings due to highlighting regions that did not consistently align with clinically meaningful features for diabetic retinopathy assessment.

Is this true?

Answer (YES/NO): NO